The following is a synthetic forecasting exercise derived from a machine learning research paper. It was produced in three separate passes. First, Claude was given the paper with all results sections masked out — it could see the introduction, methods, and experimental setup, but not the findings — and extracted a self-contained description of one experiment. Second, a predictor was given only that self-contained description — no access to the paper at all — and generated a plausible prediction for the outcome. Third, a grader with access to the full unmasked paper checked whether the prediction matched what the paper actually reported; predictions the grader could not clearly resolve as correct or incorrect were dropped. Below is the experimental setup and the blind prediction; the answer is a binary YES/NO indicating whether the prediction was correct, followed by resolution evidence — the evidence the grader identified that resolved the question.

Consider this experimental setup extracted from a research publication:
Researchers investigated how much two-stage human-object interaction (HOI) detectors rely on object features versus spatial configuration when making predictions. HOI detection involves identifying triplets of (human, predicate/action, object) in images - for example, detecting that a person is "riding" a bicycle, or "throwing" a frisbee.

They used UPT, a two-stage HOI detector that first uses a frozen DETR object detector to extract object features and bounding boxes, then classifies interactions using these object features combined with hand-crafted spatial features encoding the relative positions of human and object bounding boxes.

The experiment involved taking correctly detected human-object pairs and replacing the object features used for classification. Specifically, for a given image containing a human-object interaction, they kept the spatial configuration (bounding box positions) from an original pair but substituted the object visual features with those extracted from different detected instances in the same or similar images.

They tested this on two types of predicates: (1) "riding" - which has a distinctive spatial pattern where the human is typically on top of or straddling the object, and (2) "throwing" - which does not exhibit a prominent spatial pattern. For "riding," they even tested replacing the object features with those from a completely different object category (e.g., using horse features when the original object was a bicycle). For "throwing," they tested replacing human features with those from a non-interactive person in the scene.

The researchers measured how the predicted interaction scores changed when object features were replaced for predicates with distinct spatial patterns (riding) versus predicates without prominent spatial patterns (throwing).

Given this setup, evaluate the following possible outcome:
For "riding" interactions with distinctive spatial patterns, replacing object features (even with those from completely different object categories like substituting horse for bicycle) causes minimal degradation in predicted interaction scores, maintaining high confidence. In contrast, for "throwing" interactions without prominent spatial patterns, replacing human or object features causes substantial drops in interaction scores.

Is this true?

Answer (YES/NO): NO